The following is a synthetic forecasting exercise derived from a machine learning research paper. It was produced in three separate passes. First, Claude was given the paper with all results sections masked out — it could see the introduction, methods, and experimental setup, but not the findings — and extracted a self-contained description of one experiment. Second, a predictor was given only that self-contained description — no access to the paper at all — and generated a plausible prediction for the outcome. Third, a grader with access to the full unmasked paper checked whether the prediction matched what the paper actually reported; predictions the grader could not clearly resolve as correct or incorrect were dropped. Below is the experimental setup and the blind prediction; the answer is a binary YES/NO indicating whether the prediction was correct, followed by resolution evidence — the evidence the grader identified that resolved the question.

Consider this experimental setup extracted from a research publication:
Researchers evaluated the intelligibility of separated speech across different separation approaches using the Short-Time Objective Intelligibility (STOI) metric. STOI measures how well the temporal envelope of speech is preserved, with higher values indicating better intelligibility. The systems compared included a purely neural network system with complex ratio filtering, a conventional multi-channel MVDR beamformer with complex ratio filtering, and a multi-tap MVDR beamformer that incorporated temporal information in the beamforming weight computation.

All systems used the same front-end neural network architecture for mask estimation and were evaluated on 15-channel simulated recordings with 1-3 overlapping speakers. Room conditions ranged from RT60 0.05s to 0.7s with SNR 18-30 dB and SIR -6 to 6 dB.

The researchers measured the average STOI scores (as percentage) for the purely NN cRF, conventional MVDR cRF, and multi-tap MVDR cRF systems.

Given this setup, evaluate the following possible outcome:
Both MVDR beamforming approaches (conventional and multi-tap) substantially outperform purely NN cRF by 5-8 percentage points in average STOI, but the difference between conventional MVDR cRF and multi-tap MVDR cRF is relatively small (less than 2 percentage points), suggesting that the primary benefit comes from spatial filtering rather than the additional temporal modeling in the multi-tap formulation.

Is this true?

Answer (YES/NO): NO